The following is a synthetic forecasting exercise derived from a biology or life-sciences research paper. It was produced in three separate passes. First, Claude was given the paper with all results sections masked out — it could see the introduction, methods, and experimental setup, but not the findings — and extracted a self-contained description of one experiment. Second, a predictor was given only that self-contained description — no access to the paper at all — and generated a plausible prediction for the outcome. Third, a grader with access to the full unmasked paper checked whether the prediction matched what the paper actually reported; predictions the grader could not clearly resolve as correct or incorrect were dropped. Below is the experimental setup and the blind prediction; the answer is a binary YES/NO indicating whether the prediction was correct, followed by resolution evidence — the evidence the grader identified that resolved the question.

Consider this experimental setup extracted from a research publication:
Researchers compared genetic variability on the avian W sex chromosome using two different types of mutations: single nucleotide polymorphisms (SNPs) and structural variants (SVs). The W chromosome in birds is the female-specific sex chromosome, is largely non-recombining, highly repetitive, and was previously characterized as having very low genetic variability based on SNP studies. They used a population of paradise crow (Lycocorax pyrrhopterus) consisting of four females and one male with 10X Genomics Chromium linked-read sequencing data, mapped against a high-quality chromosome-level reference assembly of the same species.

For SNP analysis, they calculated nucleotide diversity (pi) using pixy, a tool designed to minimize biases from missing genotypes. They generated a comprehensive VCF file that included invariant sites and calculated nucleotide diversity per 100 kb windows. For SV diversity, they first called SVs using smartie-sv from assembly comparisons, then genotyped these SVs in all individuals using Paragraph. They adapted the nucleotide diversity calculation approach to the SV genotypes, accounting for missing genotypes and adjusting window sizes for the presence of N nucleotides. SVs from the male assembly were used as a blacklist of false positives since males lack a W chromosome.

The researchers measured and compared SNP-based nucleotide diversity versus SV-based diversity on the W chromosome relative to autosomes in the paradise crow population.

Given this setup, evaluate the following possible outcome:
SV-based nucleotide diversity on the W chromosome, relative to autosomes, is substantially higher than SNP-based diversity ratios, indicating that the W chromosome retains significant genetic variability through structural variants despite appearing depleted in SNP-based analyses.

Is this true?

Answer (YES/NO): NO